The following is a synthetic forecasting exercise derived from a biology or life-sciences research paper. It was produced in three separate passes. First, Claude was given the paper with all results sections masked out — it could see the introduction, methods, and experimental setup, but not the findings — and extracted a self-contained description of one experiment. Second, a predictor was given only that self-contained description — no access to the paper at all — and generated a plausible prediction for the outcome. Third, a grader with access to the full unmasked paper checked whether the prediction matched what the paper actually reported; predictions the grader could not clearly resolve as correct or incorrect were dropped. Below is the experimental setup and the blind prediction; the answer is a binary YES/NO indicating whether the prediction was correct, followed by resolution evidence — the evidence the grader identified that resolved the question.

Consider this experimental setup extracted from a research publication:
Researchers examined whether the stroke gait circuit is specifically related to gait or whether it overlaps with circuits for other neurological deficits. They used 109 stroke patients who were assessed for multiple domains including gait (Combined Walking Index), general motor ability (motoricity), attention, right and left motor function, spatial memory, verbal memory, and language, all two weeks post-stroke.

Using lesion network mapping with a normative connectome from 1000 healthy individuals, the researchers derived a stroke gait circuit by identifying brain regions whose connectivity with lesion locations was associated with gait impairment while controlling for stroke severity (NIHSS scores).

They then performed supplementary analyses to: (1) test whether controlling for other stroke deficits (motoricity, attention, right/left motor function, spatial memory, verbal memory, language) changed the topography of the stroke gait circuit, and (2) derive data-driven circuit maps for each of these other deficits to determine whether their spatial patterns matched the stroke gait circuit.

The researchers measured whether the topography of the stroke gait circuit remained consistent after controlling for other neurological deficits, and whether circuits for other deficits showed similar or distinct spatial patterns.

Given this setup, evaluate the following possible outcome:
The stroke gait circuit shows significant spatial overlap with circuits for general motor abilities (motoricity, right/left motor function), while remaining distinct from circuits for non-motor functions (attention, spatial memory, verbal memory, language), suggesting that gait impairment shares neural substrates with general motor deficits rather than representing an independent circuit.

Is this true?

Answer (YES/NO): NO